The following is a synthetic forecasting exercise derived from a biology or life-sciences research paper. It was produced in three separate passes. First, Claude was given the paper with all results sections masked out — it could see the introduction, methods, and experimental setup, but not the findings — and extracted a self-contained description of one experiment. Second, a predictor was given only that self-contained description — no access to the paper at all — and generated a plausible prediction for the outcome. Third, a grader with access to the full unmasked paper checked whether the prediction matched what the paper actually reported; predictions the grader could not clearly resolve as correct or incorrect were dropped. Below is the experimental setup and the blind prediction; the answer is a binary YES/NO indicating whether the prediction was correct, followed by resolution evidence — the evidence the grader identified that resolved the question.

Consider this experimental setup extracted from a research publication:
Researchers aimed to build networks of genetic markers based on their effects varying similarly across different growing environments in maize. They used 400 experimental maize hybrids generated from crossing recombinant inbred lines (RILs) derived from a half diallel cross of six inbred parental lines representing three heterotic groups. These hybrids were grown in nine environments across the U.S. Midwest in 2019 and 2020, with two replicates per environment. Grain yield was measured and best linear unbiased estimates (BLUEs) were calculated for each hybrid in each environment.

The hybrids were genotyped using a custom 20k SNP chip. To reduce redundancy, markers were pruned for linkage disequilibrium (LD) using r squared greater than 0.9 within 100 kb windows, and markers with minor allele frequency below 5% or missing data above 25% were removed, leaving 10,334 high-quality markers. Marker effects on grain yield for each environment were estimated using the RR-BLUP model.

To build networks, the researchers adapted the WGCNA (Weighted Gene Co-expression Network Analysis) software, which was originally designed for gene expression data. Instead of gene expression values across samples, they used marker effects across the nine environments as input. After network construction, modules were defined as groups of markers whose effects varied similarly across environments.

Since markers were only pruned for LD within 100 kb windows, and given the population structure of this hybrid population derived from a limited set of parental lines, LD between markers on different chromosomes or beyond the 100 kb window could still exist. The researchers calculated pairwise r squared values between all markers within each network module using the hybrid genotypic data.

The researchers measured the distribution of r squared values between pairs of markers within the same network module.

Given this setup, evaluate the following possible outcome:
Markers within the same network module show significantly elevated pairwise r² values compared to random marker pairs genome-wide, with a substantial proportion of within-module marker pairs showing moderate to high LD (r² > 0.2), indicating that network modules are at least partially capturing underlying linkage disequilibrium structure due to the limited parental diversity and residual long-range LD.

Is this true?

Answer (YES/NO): NO